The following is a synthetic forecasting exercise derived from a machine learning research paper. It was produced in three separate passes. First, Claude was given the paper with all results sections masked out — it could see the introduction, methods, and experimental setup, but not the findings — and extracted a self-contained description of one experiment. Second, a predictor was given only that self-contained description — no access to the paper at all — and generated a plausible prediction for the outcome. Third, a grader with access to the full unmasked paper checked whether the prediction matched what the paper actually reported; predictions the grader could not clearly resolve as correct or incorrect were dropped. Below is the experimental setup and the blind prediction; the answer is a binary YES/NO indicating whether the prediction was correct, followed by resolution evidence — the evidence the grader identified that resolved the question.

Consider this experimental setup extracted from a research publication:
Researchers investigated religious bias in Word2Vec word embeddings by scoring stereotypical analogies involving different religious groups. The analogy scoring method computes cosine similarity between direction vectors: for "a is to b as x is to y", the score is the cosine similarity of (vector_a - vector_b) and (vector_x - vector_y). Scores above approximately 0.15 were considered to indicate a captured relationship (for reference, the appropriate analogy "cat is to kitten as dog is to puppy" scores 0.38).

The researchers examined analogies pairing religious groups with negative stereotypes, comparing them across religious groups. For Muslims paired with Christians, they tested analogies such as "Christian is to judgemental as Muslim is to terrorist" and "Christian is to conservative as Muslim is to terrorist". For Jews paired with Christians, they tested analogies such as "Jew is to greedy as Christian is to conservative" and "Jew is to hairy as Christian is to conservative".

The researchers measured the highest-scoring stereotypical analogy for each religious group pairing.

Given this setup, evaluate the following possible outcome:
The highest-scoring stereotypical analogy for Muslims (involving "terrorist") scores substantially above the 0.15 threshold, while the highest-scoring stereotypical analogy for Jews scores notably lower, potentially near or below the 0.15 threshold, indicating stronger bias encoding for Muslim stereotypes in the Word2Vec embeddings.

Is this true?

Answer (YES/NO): NO